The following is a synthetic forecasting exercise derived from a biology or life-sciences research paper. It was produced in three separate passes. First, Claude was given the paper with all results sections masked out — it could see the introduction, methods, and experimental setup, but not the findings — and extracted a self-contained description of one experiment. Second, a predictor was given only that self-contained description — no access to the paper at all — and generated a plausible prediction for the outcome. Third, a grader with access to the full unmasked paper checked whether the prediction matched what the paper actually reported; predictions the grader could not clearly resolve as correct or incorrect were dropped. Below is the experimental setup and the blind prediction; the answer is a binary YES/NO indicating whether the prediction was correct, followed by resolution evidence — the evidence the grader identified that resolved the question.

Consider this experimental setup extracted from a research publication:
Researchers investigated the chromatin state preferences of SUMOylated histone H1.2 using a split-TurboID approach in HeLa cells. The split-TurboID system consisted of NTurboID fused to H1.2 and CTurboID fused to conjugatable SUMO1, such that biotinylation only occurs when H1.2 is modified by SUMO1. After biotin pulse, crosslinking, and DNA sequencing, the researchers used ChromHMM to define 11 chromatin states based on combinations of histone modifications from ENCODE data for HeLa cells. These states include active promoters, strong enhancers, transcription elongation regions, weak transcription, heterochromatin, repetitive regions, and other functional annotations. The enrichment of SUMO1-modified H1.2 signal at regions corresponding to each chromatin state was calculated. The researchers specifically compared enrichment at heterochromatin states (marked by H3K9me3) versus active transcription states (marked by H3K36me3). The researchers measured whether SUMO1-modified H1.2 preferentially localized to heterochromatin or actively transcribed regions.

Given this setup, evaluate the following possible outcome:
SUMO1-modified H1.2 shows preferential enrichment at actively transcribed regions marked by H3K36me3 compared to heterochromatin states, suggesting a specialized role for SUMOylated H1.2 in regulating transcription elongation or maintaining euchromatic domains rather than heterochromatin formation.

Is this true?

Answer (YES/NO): NO